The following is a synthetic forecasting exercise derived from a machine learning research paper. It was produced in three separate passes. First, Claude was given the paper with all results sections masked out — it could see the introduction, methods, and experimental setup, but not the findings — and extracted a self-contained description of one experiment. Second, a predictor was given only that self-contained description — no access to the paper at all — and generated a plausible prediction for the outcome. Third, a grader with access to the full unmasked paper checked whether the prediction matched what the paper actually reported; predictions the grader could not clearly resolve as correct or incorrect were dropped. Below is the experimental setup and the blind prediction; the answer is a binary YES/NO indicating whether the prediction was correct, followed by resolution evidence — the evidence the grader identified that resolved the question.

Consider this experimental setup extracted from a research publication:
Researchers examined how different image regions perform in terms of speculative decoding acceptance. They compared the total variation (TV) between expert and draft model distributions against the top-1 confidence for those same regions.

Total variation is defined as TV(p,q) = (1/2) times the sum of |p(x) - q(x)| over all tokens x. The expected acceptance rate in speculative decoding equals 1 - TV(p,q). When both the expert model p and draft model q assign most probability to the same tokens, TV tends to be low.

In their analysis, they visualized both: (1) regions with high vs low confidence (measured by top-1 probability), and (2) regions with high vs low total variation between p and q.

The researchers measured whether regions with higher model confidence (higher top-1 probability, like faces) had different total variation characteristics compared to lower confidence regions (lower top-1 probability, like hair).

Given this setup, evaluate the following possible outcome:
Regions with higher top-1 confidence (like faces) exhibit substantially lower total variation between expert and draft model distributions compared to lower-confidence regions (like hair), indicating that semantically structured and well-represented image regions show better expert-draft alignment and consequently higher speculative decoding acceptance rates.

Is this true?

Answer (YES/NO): YES